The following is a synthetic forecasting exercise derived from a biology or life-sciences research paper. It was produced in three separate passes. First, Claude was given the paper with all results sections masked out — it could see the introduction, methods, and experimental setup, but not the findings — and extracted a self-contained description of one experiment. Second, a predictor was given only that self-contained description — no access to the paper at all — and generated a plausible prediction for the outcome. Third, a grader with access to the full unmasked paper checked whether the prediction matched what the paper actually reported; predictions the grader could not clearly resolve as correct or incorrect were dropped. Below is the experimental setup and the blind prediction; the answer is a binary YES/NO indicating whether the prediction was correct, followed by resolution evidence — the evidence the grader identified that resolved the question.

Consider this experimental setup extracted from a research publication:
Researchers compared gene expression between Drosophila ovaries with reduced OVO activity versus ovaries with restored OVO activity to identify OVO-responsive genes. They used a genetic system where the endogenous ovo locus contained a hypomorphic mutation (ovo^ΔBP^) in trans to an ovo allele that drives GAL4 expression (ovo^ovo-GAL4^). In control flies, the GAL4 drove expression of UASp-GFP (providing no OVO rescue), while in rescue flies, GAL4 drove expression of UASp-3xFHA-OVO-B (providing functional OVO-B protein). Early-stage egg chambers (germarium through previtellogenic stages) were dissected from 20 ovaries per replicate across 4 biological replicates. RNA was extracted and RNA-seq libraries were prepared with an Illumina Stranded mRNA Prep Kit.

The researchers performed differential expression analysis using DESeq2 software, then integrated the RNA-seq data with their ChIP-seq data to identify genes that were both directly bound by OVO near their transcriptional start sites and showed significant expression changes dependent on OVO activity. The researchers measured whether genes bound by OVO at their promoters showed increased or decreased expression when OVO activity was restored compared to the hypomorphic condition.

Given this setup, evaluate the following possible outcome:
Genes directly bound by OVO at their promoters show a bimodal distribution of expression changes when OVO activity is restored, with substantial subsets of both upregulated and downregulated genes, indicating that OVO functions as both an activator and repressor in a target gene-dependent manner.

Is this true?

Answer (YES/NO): NO